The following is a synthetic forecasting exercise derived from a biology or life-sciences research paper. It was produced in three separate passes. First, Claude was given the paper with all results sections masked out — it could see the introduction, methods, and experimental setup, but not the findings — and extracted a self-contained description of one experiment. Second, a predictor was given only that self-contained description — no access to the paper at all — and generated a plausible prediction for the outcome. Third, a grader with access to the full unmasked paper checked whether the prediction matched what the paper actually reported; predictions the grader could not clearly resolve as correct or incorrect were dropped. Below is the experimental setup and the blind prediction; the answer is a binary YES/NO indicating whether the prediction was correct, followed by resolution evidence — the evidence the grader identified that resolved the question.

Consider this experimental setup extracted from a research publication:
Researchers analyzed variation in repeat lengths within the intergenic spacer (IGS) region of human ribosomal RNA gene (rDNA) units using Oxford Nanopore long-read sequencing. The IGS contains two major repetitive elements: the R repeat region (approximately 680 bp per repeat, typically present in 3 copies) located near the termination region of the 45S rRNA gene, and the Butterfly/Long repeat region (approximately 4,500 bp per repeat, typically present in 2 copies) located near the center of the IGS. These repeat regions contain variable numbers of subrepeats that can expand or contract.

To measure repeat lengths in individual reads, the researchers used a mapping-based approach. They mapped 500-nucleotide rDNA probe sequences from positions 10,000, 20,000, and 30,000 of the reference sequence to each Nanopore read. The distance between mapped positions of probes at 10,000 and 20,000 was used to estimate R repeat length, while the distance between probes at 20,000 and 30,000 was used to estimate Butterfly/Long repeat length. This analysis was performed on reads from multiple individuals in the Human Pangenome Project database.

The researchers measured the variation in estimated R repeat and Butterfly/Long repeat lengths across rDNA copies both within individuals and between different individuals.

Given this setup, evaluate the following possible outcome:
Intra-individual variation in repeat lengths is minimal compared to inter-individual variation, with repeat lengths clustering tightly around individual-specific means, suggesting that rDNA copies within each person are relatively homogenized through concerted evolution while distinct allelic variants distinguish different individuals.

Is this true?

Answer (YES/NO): NO